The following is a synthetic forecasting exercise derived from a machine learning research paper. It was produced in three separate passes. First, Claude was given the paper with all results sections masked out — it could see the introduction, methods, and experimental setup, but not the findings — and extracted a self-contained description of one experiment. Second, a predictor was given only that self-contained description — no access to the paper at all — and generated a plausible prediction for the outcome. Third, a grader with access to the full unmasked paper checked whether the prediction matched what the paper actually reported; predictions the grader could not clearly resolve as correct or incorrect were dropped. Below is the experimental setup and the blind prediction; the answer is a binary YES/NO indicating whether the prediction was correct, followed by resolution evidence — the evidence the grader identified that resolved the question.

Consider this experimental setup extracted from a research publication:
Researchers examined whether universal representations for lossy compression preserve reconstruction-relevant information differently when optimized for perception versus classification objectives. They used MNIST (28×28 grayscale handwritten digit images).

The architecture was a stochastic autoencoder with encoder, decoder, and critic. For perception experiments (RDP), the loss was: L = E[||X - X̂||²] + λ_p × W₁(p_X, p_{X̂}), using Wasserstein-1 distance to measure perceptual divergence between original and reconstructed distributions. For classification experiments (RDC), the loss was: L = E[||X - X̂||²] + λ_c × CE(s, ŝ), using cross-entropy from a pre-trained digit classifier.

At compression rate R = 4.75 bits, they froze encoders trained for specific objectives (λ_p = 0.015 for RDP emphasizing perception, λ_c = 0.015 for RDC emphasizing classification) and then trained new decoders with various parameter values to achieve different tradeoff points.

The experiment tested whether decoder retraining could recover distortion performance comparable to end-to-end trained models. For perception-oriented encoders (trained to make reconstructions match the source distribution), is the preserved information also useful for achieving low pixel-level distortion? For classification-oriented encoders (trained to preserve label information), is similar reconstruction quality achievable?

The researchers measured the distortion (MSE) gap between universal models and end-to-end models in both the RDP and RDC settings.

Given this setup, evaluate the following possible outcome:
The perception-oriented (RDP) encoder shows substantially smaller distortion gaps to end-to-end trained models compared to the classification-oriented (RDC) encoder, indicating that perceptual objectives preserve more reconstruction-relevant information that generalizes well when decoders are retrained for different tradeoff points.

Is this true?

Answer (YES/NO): YES